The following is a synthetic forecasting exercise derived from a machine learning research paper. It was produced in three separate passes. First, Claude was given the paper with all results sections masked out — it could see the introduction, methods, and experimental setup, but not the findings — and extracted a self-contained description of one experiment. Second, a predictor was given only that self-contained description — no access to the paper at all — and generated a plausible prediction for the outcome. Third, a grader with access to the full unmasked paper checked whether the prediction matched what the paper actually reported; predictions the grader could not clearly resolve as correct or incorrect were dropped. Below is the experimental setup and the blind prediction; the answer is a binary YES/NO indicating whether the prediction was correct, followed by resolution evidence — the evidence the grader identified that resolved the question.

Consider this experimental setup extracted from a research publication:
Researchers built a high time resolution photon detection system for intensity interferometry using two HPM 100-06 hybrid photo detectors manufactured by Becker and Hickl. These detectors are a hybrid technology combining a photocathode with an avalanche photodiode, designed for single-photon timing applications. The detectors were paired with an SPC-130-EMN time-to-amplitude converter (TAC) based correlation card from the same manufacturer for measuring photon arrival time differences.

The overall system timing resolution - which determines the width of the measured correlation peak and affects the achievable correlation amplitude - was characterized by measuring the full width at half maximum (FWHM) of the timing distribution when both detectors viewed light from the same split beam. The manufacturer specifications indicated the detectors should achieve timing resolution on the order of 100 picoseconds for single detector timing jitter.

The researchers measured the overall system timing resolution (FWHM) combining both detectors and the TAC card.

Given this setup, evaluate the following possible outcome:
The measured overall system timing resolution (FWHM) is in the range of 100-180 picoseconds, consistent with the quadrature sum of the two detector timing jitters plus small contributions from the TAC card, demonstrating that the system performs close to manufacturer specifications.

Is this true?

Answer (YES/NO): NO